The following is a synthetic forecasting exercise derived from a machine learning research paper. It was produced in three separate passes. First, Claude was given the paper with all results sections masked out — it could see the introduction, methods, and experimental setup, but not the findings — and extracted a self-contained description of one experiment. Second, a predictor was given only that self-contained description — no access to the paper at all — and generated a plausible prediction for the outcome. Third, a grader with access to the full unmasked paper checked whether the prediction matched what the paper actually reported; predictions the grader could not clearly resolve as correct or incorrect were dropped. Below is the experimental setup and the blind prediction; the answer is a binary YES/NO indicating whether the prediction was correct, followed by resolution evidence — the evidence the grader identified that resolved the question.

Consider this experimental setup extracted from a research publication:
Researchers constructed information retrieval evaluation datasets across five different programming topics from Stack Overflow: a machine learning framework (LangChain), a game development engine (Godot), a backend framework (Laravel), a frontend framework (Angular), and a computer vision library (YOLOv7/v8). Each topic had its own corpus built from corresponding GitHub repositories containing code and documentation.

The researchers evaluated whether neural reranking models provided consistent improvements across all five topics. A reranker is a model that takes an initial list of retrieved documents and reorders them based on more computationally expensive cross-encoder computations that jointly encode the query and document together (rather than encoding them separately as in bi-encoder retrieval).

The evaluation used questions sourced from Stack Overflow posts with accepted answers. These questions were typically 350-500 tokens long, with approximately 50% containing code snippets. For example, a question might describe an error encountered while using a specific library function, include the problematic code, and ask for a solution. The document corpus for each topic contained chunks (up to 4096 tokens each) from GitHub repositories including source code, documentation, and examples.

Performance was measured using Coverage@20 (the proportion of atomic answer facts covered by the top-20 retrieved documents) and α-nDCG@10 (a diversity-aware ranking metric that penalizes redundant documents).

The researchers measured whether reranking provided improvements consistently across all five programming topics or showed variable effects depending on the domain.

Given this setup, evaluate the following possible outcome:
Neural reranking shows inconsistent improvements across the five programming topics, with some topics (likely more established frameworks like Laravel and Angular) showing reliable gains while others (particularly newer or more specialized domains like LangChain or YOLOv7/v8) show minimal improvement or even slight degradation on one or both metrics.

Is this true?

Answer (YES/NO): NO